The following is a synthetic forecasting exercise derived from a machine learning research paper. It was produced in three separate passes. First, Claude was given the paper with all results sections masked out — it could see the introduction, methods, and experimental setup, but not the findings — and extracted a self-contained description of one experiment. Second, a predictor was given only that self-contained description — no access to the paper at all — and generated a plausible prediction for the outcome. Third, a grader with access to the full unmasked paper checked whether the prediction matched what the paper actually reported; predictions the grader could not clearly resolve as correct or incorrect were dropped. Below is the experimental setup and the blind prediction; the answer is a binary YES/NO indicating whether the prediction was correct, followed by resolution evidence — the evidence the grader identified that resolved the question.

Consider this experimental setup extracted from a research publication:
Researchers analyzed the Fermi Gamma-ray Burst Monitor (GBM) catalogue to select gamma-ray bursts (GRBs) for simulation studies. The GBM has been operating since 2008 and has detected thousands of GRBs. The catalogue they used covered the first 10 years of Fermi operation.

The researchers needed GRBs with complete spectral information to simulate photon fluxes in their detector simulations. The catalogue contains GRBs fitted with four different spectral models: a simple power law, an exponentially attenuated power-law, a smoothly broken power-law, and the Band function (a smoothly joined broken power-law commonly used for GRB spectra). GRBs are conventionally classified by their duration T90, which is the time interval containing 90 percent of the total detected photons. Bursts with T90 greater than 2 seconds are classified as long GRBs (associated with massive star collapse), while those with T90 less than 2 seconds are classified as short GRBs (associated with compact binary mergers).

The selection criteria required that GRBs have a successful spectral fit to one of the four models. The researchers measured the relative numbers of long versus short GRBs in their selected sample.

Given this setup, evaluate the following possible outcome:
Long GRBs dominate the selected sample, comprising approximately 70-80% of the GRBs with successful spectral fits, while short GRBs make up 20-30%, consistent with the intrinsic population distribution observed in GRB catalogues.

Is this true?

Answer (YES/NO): NO